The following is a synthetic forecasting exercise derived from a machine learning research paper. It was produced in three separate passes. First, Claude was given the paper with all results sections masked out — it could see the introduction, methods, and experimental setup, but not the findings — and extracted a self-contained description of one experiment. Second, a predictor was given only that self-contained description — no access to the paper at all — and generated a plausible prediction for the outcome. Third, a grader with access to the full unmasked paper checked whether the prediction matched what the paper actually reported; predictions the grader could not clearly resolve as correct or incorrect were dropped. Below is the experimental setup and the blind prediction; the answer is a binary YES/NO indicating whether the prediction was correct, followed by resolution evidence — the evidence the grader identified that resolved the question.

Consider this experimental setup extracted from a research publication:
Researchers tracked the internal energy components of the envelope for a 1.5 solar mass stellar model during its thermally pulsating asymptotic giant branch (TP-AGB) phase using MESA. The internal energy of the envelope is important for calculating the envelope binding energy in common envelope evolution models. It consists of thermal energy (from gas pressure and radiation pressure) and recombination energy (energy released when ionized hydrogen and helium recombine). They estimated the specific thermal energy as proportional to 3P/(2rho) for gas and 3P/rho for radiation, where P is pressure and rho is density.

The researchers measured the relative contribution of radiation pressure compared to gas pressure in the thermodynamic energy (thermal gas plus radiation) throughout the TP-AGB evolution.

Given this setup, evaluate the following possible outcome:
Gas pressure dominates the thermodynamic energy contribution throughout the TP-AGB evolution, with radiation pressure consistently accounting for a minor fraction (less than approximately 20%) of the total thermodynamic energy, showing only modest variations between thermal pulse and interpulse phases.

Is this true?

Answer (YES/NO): NO